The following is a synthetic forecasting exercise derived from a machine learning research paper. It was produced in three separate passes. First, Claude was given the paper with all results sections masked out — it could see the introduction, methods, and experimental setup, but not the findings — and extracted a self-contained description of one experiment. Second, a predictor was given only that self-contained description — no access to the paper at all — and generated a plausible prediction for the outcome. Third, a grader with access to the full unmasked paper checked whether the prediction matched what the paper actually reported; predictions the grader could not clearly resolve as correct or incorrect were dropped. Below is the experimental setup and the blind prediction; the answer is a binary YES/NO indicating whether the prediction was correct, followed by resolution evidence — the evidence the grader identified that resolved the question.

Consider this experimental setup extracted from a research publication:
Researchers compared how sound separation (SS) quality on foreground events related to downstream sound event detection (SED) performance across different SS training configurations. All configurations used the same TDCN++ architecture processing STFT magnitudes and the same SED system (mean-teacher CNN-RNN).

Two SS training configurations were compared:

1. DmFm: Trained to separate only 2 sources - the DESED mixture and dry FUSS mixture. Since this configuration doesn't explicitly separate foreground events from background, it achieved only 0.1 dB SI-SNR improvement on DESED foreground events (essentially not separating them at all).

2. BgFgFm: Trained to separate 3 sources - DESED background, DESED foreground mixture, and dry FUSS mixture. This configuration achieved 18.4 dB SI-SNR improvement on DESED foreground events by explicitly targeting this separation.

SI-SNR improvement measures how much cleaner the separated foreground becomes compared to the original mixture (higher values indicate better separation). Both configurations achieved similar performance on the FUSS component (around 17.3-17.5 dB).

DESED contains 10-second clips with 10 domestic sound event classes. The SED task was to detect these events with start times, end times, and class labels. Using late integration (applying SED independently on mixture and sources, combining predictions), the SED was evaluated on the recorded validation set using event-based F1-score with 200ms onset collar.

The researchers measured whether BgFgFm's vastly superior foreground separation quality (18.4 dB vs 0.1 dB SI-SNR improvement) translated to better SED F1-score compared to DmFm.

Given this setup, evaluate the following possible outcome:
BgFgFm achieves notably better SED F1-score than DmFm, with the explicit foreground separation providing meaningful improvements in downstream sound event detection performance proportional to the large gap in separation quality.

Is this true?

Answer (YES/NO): NO